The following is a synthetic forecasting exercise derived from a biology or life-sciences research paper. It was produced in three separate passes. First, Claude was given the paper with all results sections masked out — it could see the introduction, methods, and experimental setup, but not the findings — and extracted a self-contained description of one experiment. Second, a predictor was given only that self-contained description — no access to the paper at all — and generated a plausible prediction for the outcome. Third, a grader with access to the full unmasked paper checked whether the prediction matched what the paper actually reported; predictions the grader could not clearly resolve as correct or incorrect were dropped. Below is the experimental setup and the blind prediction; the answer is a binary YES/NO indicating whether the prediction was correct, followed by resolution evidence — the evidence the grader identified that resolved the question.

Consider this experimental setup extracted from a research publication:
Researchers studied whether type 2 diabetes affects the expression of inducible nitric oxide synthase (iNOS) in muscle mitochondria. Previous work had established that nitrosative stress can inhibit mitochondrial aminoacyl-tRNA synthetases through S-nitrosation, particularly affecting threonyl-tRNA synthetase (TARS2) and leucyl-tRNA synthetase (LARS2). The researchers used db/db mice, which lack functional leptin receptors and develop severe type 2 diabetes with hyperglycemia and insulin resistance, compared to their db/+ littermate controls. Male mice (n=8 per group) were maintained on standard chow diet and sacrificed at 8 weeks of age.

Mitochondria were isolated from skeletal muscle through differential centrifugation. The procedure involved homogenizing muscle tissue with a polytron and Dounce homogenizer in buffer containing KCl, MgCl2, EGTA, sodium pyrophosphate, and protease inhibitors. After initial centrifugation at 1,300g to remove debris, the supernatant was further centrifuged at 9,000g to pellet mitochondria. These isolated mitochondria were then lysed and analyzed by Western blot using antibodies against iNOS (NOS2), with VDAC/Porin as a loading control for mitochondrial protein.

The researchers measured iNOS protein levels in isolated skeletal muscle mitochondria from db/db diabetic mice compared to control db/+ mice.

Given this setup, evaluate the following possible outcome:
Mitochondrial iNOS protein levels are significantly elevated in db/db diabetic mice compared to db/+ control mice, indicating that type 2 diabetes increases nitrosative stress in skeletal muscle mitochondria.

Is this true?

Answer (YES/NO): YES